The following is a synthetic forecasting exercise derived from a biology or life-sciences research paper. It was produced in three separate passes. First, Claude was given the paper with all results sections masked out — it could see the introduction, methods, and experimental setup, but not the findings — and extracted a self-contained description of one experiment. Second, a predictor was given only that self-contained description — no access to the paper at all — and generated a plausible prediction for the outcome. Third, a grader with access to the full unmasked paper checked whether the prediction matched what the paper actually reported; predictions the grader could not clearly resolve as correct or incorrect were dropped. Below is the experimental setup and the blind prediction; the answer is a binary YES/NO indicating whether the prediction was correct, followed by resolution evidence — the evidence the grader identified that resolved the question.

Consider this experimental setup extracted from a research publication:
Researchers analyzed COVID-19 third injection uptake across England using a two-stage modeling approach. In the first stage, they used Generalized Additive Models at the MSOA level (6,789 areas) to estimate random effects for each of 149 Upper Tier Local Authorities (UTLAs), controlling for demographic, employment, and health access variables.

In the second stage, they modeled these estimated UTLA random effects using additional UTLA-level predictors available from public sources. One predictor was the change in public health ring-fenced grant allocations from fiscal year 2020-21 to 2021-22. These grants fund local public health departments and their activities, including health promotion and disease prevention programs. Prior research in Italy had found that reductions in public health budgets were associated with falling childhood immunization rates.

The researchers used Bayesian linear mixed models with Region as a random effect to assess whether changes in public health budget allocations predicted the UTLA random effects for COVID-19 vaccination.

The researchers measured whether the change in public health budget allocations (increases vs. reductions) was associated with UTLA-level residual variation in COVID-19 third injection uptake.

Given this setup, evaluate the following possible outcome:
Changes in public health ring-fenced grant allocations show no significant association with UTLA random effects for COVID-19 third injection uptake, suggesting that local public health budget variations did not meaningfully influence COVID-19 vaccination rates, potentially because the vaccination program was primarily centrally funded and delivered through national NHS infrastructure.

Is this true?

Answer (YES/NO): NO